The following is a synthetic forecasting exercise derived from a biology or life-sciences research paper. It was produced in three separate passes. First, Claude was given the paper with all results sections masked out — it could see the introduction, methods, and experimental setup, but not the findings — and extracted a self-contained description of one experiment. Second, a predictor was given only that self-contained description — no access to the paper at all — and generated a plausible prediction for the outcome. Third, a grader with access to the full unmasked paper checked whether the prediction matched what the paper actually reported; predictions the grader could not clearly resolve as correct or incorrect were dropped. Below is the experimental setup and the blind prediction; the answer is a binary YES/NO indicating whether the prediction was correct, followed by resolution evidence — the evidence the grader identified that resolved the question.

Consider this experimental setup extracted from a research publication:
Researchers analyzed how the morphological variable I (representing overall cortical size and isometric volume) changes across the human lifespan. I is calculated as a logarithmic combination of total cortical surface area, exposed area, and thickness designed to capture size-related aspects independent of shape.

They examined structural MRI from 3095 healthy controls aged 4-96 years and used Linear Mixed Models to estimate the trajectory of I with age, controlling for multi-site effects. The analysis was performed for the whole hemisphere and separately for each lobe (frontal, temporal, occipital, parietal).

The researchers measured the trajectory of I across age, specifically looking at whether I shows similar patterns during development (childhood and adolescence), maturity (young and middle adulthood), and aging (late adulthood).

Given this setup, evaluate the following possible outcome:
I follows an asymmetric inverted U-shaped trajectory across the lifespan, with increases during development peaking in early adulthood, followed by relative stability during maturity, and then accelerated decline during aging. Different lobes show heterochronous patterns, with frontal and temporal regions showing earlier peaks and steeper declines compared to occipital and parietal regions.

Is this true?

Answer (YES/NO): NO